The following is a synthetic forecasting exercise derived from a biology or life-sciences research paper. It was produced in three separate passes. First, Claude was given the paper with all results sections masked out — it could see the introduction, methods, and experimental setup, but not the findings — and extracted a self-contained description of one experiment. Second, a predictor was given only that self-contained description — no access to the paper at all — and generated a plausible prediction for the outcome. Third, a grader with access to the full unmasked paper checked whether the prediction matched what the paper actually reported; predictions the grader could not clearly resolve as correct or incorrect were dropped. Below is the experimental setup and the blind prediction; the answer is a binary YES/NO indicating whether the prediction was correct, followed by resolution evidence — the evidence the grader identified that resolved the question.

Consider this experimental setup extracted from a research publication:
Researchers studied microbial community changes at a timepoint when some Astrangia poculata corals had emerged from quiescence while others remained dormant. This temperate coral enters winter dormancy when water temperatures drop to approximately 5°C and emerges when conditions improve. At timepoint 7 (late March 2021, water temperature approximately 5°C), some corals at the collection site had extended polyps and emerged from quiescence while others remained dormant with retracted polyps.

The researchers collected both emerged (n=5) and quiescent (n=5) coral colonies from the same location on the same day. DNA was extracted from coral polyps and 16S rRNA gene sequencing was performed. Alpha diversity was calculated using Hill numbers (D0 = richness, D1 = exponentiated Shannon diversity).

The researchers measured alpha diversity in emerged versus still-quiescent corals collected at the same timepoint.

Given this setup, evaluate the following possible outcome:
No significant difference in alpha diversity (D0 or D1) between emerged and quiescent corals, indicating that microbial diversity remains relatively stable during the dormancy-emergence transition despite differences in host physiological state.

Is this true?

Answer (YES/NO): NO